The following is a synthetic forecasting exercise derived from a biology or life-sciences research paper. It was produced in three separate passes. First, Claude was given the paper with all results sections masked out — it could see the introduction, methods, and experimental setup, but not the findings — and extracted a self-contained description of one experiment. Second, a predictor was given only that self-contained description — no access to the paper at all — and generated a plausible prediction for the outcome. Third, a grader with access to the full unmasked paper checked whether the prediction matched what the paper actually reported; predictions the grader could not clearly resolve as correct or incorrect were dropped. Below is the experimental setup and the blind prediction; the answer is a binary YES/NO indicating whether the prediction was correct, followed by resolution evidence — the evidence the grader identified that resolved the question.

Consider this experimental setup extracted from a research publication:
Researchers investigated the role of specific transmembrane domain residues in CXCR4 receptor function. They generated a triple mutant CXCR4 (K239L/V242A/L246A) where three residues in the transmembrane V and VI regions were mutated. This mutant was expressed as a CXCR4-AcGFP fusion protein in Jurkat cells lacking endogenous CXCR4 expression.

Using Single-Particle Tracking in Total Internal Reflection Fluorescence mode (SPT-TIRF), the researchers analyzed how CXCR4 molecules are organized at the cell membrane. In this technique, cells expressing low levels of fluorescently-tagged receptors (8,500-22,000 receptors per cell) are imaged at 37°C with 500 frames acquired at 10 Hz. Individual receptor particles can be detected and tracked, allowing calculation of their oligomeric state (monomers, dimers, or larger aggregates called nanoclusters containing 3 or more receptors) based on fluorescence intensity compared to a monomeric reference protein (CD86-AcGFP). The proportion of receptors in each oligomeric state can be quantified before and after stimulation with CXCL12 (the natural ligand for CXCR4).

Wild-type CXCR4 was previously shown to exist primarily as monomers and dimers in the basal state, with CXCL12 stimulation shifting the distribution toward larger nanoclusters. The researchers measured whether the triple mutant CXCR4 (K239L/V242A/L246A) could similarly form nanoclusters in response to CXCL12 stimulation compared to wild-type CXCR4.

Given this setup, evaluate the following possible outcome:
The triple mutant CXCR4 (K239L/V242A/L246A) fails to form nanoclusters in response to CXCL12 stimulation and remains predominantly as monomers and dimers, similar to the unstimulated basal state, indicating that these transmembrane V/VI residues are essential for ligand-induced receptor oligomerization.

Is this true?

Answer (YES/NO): YES